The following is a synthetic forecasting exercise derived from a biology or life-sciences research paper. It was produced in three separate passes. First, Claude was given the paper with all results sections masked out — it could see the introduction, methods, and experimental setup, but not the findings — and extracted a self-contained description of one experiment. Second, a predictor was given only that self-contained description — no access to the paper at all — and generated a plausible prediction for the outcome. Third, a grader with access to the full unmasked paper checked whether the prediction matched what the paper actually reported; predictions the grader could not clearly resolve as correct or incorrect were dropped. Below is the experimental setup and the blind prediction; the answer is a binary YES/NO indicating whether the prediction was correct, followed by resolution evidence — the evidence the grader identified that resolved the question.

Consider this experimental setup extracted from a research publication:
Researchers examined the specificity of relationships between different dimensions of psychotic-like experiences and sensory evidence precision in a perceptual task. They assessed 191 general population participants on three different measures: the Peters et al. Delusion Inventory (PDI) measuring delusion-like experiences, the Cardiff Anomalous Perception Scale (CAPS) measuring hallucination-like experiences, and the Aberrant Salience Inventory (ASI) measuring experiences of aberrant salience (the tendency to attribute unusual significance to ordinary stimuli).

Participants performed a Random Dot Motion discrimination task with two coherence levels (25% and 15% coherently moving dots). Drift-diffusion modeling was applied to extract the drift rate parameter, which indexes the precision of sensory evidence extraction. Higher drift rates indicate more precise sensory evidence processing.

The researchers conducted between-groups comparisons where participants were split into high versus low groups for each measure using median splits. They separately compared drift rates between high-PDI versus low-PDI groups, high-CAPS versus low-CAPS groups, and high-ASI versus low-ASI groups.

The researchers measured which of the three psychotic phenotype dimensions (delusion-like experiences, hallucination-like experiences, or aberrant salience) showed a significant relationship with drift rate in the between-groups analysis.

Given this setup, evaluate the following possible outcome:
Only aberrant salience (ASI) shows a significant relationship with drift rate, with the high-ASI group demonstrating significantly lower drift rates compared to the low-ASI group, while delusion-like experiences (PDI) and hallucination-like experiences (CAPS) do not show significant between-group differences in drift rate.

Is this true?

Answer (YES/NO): NO